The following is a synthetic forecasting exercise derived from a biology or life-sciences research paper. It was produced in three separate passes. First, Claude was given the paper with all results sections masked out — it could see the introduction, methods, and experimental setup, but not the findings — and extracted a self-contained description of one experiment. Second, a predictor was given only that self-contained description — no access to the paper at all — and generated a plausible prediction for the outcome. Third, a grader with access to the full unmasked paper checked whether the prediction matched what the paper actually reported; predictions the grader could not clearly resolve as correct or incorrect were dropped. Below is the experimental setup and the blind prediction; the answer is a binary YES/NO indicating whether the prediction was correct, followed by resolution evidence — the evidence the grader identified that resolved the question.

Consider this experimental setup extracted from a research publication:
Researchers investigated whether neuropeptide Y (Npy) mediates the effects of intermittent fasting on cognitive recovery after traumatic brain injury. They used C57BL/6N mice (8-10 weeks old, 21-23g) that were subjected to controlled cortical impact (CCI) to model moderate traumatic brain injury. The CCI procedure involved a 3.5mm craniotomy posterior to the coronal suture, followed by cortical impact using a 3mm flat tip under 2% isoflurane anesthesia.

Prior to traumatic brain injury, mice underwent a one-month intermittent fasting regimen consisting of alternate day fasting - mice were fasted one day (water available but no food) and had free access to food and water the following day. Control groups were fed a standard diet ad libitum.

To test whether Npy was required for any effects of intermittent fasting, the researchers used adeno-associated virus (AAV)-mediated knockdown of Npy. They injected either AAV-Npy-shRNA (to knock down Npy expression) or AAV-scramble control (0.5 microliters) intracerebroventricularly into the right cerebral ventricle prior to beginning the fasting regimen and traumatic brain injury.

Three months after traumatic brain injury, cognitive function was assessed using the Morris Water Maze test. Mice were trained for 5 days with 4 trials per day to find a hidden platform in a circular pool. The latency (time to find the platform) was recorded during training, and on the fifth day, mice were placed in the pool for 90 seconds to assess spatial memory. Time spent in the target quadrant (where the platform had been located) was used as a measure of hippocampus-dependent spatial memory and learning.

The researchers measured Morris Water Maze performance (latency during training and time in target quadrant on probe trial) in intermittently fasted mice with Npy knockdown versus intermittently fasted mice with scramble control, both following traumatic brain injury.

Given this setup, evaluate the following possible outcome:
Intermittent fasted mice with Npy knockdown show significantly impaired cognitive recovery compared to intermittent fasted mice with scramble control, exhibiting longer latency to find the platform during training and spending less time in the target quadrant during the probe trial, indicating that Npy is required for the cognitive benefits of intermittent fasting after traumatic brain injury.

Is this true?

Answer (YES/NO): NO